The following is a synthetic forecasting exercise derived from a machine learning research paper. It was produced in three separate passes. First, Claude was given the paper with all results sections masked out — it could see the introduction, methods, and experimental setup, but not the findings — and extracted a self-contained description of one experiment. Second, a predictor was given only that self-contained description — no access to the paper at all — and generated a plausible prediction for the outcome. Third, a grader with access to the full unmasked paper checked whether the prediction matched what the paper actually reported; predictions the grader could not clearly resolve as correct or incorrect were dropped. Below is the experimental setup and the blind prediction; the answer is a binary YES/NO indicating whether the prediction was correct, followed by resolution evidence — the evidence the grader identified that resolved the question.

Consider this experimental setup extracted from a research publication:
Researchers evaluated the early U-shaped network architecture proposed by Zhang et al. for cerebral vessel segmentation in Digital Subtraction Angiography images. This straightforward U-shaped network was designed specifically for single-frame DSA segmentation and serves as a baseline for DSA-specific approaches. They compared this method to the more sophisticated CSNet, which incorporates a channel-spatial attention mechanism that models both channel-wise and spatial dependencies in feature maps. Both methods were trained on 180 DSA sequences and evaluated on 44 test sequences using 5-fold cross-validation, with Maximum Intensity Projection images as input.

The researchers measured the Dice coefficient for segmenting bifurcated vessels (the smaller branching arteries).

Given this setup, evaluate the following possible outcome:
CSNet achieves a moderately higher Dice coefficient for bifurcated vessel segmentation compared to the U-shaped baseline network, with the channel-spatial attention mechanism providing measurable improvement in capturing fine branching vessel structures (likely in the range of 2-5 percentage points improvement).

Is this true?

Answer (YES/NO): YES